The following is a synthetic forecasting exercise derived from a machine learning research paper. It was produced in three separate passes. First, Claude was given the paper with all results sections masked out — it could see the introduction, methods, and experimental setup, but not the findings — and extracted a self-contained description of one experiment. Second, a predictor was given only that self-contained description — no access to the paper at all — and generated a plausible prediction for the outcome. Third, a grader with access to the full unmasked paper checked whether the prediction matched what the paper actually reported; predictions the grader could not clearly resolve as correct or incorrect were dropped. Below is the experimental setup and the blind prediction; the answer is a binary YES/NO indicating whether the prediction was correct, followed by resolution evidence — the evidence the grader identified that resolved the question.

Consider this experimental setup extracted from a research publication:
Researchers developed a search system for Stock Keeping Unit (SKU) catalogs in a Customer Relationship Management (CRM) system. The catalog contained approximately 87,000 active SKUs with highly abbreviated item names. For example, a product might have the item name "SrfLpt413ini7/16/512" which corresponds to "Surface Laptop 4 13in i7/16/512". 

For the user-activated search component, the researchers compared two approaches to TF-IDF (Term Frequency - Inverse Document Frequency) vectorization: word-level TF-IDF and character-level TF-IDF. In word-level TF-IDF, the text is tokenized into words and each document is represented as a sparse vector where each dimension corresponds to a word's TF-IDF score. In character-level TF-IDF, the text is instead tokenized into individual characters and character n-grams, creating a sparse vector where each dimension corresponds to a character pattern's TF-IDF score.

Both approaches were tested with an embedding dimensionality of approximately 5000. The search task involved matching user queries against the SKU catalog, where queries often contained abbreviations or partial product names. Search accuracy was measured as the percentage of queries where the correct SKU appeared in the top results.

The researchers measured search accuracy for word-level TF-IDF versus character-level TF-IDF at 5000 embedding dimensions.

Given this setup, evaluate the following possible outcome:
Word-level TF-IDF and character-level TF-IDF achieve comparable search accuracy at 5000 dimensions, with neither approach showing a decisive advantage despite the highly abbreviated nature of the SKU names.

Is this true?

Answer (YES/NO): NO